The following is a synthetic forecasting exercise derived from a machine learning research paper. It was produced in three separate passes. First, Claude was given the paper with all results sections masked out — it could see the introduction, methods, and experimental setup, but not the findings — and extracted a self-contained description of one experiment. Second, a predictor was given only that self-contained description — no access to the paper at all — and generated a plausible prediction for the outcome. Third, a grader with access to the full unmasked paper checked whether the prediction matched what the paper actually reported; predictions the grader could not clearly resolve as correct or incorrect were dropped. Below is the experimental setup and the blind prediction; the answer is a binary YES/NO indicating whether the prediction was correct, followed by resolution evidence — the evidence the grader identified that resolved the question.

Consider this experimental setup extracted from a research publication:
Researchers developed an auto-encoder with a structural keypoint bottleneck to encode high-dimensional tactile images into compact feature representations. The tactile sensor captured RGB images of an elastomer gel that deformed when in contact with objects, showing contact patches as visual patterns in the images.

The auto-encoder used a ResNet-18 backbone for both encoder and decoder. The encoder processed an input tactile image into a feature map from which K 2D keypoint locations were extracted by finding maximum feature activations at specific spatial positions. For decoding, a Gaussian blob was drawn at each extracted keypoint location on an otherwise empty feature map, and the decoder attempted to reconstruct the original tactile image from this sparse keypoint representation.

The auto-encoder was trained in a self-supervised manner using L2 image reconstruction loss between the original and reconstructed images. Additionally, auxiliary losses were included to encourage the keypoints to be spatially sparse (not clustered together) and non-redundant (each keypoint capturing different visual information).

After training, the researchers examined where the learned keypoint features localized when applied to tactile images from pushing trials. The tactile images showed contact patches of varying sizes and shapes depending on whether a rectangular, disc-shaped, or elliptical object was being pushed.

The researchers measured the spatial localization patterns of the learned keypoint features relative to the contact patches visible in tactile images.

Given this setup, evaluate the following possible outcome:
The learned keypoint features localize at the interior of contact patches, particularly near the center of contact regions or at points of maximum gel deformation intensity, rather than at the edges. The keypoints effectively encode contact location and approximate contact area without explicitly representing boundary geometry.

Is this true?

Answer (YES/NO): YES